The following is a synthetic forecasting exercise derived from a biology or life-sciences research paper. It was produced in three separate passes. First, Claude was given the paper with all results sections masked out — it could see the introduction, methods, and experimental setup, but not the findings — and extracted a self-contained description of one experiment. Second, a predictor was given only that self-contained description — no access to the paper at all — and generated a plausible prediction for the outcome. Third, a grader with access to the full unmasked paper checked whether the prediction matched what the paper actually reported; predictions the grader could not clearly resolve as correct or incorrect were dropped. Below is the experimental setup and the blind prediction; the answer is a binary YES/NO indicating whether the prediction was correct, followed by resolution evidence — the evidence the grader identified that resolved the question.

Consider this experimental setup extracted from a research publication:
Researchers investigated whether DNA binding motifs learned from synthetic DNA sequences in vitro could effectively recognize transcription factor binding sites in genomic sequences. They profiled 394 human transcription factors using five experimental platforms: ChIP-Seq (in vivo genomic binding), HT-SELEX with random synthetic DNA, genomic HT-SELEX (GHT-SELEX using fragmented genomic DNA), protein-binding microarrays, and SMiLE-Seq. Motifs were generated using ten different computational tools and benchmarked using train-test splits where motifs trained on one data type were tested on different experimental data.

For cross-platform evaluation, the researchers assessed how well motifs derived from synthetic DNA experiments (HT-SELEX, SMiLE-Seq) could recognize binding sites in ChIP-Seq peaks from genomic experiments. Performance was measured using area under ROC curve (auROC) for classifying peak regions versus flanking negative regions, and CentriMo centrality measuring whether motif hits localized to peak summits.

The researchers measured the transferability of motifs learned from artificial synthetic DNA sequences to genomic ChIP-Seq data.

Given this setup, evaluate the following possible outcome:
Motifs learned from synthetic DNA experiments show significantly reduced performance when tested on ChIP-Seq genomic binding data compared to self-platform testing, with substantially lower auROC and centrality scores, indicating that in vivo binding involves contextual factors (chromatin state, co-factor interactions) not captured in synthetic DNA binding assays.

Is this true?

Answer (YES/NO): NO